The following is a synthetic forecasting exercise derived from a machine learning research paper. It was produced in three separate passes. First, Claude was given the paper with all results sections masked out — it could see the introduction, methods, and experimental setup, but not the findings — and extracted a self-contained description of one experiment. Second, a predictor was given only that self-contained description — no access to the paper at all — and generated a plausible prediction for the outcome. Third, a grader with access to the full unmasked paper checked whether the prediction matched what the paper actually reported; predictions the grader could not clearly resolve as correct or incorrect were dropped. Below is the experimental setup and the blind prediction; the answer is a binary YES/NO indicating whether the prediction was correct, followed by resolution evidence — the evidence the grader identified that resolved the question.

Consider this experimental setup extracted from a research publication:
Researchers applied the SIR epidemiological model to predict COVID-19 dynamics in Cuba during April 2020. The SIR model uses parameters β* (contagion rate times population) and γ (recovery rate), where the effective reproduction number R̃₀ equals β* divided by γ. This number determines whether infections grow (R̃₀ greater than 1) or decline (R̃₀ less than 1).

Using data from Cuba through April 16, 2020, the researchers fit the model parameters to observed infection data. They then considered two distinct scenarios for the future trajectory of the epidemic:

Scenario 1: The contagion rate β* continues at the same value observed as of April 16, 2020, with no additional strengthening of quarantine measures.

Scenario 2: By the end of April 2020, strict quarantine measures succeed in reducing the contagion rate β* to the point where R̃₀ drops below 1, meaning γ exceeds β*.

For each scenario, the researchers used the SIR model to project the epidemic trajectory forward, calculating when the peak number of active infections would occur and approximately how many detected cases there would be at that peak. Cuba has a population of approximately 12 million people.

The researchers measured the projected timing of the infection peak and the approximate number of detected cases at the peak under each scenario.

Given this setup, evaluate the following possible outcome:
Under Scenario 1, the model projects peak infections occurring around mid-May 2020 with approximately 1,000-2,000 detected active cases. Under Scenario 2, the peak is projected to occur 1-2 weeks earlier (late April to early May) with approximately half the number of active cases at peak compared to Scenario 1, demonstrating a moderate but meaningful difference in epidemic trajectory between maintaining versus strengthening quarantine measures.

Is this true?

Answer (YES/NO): NO